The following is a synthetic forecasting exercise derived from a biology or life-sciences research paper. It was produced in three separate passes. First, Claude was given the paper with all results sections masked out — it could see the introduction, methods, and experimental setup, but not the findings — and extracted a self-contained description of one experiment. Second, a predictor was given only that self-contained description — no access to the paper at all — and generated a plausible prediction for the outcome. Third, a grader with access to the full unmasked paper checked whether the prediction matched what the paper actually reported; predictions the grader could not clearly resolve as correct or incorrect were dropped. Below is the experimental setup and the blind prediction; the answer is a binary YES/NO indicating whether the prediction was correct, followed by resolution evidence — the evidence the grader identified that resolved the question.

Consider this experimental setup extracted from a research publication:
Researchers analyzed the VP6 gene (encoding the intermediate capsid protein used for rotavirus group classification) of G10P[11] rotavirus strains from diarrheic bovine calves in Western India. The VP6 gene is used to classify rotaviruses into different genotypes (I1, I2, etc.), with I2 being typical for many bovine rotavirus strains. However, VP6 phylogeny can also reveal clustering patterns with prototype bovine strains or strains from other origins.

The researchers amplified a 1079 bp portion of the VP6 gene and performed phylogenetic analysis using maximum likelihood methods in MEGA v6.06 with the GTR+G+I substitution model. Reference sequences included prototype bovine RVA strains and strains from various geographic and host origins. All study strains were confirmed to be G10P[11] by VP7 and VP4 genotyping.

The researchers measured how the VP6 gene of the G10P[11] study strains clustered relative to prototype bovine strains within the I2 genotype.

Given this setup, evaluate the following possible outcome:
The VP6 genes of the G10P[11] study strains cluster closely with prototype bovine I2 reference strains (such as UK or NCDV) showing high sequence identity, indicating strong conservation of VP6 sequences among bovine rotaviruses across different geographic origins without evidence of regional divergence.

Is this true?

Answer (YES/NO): NO